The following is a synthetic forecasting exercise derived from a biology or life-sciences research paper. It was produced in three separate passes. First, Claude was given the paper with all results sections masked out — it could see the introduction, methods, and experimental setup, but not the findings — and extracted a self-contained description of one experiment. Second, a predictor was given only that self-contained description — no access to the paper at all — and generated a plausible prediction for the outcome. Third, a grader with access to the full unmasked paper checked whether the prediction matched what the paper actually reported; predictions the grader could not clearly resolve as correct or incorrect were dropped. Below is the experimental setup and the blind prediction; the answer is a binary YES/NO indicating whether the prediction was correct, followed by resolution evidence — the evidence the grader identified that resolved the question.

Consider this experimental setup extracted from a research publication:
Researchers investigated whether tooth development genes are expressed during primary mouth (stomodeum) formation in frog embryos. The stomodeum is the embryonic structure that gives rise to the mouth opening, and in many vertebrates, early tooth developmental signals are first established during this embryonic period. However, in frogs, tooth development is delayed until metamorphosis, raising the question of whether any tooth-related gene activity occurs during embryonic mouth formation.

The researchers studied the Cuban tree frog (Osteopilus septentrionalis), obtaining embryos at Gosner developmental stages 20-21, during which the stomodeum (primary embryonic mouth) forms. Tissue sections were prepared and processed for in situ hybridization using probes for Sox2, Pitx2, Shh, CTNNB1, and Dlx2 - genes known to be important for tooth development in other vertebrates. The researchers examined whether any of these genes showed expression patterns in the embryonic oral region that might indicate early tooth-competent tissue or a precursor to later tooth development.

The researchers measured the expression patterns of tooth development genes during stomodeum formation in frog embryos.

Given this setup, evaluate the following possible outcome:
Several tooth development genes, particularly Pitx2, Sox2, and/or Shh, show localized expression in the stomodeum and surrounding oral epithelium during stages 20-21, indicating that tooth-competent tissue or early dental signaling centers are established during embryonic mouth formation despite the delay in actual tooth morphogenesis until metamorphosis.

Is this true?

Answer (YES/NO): YES